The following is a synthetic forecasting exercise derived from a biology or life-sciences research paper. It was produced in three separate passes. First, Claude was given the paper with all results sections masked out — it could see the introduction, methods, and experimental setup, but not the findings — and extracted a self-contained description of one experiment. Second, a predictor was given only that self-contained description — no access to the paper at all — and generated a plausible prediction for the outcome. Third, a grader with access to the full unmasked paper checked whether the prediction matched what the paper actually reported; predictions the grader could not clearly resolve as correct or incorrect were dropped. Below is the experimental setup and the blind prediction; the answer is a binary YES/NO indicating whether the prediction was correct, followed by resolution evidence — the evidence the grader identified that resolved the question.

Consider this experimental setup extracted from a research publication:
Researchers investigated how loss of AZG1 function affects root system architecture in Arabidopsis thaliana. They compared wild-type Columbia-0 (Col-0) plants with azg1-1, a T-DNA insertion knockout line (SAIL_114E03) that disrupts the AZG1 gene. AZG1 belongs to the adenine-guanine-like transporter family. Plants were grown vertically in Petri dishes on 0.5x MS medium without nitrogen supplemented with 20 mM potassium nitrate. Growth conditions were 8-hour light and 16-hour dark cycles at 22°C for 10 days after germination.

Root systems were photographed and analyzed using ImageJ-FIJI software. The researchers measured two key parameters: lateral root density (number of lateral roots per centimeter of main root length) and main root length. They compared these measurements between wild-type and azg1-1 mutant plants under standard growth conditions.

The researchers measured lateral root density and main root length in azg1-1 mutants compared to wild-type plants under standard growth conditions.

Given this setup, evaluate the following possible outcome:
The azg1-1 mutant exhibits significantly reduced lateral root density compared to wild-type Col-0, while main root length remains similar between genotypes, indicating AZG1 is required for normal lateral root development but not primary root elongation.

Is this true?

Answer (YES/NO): NO